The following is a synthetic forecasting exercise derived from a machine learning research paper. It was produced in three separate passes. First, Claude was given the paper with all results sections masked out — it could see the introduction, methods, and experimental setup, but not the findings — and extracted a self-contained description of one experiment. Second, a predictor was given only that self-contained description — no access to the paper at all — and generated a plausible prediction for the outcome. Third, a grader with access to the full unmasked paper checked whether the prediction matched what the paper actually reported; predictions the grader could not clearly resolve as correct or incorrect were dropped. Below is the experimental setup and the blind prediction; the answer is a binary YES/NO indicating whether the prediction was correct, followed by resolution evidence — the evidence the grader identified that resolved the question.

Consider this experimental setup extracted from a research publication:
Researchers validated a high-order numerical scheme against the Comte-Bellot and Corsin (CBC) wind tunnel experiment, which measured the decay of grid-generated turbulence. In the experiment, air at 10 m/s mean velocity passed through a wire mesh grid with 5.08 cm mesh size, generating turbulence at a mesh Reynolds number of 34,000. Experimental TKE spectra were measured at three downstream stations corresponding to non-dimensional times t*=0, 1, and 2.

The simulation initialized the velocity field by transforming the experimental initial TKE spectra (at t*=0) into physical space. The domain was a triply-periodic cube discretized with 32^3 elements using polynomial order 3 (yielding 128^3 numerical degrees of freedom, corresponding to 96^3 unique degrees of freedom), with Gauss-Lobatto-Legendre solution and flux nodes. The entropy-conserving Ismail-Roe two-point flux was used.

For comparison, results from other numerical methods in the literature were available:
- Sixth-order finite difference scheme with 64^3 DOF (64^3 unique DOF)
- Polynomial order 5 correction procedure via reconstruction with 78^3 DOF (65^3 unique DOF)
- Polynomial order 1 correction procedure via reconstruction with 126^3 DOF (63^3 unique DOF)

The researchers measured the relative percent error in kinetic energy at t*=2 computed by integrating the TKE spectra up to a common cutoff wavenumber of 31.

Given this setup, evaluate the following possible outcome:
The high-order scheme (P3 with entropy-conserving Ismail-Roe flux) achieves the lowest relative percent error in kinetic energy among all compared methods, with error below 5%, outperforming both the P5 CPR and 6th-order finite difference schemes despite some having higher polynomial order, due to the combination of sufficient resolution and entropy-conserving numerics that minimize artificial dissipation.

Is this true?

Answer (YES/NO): NO